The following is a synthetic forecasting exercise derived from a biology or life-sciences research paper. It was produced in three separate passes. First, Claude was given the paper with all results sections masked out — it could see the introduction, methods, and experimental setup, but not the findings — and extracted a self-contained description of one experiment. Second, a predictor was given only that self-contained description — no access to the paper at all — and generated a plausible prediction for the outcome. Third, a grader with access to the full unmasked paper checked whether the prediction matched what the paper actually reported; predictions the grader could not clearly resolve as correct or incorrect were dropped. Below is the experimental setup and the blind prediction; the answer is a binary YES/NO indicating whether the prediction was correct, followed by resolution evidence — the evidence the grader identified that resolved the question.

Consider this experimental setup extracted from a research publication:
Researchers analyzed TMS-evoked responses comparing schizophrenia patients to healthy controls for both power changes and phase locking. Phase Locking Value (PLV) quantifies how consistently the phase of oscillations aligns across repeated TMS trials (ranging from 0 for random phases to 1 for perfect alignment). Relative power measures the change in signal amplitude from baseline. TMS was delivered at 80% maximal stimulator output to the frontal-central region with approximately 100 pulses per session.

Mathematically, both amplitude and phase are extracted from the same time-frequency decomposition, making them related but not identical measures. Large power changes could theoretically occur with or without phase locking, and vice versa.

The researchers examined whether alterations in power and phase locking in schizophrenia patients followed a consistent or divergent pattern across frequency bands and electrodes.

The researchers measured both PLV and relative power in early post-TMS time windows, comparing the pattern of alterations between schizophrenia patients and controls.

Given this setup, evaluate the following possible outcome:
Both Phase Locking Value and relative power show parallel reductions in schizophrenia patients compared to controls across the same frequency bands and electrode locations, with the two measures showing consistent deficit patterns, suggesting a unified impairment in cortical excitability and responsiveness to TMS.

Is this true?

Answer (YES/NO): YES